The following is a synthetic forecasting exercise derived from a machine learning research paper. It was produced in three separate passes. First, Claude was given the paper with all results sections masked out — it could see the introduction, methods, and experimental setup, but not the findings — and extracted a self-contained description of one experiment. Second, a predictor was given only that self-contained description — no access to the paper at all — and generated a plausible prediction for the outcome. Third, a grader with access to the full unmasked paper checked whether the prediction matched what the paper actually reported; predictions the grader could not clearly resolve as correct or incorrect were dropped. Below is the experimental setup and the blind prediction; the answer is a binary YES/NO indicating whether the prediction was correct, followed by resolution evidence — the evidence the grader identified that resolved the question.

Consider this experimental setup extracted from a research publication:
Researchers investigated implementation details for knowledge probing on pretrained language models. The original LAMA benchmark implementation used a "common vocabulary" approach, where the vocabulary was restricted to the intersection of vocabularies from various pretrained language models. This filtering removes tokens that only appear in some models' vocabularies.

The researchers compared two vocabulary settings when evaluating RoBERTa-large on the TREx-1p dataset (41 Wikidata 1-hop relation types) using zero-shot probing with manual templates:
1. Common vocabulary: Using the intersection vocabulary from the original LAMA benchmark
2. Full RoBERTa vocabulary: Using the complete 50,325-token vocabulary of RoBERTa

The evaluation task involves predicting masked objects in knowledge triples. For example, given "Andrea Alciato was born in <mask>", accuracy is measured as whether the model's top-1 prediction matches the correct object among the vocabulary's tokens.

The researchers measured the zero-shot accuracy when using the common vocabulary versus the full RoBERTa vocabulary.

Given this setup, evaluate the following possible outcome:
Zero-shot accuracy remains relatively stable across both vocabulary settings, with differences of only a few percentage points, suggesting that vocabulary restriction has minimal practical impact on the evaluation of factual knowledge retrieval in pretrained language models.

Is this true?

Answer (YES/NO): NO